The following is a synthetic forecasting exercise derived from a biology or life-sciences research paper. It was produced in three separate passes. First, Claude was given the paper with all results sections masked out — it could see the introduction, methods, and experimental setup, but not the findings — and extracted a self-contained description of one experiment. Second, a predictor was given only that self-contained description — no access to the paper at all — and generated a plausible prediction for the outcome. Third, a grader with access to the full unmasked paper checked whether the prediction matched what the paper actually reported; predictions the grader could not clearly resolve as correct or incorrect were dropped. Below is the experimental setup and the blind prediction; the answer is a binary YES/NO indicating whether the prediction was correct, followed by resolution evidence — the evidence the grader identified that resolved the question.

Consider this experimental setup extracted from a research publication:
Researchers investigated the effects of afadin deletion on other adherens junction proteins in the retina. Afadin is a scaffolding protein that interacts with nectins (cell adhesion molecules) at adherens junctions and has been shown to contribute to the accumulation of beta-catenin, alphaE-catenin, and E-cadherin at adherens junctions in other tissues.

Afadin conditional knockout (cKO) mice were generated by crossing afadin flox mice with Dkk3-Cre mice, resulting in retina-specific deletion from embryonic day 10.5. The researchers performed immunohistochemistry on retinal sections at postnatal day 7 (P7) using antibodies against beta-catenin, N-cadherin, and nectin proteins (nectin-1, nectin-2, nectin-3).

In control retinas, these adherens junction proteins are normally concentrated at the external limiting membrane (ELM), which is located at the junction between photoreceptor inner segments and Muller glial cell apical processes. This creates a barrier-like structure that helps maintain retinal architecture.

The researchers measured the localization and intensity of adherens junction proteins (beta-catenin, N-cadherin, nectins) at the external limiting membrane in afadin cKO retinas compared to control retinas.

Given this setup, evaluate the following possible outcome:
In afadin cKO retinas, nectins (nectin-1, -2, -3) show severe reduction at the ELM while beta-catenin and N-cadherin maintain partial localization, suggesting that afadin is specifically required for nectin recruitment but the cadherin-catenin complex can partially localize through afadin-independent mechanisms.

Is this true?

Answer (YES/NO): NO